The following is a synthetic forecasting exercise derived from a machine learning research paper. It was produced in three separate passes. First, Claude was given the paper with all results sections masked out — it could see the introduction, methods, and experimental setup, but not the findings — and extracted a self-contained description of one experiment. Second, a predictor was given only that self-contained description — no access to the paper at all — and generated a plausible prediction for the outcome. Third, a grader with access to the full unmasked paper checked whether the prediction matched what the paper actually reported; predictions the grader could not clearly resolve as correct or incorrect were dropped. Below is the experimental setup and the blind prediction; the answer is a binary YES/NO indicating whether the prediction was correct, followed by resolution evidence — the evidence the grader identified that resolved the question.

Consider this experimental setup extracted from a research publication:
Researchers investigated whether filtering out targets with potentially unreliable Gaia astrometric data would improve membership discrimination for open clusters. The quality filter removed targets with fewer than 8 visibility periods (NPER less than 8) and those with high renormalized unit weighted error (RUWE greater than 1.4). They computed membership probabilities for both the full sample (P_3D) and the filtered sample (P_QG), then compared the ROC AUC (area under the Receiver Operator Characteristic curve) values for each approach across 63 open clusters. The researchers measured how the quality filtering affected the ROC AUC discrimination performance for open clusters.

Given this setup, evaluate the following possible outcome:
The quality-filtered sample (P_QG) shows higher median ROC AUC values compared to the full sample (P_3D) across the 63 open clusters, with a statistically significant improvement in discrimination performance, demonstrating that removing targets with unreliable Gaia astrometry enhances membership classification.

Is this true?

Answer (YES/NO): NO